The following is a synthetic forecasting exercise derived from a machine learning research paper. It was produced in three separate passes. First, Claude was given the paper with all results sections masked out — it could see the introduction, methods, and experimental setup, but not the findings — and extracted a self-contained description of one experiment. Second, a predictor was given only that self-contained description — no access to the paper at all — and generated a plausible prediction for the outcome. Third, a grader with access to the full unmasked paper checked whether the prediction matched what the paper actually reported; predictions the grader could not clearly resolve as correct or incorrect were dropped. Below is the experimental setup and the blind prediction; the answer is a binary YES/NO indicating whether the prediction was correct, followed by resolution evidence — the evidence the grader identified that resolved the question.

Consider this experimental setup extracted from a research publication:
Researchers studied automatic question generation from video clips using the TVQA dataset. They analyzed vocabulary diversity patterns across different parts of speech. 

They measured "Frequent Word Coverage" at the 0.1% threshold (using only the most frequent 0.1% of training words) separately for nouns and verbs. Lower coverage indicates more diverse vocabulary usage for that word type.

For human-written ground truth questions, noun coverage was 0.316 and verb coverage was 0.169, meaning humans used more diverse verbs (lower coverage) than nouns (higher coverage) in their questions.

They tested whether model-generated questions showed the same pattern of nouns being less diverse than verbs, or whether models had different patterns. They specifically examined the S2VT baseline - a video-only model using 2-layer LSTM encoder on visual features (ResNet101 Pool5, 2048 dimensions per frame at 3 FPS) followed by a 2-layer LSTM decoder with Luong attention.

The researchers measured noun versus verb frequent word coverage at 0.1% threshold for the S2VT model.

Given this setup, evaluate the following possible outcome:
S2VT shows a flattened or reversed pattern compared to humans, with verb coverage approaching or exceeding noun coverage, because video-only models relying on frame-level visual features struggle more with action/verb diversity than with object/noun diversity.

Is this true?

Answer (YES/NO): NO